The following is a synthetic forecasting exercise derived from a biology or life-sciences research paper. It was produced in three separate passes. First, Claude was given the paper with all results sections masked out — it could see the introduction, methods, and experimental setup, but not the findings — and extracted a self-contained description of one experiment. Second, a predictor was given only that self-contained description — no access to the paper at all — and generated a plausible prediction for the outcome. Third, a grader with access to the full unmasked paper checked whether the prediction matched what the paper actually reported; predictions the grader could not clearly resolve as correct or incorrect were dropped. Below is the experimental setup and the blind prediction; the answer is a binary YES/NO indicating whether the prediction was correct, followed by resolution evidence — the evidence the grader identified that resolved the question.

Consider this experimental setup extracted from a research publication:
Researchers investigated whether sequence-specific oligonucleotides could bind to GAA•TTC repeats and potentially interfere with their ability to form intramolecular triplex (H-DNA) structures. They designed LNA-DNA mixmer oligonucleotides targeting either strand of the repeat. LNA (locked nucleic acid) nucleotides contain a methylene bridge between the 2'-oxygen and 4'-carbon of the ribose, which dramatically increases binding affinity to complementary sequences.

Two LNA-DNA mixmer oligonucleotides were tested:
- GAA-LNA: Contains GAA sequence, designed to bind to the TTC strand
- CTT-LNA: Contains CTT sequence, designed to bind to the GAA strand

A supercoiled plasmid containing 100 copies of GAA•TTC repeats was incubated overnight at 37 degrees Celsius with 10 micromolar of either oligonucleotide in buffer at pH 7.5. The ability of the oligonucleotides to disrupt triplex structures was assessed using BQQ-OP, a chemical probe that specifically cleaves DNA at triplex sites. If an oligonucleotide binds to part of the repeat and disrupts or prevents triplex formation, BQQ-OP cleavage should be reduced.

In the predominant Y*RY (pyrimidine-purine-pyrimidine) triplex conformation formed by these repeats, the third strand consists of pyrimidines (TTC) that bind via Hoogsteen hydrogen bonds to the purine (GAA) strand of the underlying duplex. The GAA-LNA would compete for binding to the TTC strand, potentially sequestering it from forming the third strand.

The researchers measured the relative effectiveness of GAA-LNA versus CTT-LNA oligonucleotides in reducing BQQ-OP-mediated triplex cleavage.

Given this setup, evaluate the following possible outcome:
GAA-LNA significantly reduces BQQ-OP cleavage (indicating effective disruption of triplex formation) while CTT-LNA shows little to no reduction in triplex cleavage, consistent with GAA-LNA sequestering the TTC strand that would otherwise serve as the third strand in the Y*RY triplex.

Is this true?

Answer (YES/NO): YES